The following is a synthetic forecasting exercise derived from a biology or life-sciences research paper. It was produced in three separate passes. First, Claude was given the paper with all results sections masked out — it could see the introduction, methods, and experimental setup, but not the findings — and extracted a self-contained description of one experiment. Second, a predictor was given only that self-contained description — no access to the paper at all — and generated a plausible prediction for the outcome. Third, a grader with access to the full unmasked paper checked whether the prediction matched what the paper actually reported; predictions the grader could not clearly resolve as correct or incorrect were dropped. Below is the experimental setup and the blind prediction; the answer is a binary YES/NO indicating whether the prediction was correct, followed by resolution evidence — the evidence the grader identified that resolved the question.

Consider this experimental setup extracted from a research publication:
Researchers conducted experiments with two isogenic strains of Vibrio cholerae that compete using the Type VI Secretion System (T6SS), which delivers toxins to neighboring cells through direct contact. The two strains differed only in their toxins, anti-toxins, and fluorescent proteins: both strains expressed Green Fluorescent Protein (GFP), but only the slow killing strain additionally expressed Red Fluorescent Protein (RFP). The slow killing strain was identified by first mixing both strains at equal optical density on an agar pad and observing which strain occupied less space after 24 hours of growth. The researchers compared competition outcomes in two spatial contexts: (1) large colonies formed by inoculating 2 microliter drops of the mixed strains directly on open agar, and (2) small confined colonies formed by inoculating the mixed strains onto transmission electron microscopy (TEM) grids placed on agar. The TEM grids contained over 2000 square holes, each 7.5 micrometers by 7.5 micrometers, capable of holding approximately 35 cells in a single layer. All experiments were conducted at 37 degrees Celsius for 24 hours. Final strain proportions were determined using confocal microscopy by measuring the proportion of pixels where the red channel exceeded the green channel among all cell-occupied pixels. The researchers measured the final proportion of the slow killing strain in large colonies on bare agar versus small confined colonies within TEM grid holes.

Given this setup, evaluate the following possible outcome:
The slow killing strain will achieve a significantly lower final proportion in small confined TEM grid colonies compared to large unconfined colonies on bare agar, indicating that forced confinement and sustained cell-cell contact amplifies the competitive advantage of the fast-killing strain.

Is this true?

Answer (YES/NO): NO